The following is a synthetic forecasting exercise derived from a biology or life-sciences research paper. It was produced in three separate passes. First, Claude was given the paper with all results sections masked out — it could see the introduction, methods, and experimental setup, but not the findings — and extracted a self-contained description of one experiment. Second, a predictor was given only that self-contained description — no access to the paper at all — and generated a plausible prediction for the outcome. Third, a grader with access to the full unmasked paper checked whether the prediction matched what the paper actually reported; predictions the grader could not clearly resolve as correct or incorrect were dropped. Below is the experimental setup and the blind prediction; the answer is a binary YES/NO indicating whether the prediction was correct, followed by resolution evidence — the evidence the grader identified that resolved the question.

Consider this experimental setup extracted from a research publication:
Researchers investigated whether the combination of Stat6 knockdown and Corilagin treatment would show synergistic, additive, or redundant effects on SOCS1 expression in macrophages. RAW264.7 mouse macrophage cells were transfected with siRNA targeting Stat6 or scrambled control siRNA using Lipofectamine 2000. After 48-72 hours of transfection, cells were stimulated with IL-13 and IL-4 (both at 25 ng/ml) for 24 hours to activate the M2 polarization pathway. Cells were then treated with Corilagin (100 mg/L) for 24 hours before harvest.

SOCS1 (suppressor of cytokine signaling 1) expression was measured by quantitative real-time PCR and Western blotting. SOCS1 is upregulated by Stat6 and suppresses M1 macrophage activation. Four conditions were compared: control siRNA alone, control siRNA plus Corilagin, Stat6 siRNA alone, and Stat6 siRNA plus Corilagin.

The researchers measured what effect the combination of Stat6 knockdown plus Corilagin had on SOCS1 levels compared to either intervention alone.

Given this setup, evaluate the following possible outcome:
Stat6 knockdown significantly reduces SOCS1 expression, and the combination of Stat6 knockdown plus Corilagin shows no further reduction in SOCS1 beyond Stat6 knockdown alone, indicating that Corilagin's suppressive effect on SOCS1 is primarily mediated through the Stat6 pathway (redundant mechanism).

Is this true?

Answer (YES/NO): NO